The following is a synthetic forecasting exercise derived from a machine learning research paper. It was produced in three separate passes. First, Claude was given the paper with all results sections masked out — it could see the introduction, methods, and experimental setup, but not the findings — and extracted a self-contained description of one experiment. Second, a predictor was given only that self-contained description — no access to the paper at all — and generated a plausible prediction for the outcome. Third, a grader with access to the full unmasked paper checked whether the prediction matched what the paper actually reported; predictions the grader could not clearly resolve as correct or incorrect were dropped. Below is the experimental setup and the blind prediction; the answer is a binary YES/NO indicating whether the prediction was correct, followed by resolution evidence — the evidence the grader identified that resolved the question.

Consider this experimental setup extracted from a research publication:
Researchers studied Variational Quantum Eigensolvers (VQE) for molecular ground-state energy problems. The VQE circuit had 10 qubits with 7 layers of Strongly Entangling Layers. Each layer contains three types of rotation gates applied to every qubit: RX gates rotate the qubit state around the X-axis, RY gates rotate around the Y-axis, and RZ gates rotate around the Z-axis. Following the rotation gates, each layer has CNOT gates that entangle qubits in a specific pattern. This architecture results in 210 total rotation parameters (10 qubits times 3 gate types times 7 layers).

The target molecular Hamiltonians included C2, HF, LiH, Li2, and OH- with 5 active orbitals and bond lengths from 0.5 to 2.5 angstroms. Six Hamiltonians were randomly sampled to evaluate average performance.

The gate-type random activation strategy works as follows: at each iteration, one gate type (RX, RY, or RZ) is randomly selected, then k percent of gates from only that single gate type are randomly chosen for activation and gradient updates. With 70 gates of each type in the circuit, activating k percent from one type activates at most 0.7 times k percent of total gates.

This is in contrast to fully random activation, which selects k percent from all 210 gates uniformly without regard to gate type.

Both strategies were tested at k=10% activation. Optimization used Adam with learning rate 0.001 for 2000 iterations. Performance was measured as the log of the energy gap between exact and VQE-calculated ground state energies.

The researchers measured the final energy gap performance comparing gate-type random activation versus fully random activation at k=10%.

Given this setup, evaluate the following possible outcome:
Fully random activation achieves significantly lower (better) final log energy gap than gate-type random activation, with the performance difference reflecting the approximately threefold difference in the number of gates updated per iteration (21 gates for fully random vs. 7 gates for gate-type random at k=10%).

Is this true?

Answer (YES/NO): NO